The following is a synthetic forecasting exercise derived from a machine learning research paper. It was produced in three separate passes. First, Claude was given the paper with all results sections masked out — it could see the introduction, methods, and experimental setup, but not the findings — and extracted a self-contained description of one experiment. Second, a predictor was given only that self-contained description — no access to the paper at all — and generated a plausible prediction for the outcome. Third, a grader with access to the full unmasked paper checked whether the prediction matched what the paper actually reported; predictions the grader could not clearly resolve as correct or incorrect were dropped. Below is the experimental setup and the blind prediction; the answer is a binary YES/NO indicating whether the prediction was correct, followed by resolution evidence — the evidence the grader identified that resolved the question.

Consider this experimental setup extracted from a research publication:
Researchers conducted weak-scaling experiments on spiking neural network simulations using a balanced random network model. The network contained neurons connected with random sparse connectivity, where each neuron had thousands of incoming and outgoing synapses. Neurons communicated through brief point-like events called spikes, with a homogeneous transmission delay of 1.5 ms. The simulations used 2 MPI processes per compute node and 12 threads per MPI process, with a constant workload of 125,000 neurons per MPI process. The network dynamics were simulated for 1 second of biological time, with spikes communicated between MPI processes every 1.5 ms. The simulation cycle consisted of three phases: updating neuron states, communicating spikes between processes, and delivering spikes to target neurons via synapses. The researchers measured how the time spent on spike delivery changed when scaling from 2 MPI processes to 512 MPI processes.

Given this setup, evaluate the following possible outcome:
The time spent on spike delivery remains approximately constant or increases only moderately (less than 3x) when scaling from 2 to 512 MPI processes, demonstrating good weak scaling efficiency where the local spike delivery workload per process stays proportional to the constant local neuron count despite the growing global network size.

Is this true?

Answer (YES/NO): NO